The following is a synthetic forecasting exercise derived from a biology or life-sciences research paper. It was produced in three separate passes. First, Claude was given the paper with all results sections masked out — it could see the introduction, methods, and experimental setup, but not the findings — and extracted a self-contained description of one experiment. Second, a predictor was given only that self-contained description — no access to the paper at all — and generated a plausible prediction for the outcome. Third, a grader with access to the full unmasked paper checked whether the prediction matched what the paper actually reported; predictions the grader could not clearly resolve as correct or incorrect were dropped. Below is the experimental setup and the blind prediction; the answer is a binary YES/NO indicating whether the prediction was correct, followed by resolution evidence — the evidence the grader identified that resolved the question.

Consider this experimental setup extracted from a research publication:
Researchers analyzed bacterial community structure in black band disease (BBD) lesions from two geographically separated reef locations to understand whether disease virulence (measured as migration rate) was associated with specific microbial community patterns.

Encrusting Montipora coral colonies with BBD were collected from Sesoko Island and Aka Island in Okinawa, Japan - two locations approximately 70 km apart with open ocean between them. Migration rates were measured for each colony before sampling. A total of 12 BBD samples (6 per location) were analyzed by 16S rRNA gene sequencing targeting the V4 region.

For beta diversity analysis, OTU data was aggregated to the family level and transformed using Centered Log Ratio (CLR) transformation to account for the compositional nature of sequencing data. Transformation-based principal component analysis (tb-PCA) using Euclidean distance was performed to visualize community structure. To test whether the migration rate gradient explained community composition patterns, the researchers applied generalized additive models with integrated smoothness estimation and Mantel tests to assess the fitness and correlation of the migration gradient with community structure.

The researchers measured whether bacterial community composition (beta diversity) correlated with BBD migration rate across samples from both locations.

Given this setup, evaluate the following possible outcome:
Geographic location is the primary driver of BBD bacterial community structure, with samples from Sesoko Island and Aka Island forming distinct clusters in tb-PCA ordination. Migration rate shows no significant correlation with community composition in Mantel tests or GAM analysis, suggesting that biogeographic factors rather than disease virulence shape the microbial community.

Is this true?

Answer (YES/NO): NO